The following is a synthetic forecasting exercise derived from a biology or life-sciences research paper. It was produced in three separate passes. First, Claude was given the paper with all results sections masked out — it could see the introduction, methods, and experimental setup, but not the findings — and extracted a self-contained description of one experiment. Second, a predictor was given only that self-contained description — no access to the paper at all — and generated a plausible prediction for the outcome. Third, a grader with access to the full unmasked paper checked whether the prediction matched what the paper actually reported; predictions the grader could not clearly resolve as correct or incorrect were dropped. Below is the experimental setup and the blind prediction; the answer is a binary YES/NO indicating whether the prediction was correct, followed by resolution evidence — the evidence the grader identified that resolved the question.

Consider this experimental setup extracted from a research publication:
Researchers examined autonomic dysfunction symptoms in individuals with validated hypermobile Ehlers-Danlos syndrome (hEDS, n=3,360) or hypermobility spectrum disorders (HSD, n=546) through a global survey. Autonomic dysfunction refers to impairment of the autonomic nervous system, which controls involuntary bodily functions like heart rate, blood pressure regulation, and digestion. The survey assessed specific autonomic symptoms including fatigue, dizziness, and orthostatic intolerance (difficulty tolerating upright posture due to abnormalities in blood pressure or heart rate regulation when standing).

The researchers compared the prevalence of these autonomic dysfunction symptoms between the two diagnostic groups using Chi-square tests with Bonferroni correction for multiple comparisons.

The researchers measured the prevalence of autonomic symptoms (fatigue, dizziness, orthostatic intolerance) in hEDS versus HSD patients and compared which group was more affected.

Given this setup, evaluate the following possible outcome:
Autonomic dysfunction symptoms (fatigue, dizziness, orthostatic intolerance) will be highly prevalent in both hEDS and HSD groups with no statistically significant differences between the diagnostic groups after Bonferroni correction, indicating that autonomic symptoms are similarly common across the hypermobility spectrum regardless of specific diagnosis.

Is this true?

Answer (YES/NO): NO